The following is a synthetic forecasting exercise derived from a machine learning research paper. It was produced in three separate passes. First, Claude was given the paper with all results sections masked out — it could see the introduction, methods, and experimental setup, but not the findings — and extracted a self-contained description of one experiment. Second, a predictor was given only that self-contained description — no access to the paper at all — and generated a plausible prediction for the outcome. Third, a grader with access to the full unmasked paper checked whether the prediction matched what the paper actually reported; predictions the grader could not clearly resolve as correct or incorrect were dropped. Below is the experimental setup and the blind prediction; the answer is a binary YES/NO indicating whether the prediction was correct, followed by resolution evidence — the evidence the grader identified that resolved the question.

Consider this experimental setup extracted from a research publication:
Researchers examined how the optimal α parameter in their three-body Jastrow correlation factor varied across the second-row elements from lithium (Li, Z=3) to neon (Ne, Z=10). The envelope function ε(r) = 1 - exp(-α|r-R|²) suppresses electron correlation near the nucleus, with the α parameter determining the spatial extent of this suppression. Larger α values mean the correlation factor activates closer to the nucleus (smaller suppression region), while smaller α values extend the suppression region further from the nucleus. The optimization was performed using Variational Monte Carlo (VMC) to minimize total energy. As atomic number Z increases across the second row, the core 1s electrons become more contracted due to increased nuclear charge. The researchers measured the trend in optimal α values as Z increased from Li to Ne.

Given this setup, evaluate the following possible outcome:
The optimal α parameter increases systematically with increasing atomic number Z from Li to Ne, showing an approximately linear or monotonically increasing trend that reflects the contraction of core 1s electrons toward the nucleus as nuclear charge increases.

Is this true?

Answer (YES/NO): NO